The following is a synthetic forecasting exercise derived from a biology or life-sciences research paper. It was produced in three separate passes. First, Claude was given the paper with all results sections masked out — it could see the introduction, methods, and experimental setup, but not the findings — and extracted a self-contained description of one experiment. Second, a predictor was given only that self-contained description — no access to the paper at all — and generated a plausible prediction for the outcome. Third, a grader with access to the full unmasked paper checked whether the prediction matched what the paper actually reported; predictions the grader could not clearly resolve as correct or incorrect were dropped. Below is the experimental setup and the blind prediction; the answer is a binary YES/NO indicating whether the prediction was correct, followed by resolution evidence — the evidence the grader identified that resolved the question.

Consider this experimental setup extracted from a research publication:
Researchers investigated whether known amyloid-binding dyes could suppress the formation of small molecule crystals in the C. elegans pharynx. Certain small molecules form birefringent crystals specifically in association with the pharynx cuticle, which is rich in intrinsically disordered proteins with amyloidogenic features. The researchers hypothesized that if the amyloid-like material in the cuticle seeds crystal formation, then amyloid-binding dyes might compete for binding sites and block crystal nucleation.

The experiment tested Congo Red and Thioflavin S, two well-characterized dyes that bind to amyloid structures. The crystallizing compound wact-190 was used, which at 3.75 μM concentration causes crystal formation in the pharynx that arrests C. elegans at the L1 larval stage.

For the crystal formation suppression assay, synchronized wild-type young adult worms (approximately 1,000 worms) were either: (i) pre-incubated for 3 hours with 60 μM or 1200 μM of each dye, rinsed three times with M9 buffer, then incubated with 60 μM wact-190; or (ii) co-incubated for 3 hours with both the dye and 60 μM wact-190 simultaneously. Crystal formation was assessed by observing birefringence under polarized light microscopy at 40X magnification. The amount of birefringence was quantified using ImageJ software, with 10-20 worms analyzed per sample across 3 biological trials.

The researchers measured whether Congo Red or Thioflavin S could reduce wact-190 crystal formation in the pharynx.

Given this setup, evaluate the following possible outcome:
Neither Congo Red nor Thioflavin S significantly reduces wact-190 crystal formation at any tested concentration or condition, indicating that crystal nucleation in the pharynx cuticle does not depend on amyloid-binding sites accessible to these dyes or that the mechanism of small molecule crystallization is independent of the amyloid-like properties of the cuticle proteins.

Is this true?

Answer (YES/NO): NO